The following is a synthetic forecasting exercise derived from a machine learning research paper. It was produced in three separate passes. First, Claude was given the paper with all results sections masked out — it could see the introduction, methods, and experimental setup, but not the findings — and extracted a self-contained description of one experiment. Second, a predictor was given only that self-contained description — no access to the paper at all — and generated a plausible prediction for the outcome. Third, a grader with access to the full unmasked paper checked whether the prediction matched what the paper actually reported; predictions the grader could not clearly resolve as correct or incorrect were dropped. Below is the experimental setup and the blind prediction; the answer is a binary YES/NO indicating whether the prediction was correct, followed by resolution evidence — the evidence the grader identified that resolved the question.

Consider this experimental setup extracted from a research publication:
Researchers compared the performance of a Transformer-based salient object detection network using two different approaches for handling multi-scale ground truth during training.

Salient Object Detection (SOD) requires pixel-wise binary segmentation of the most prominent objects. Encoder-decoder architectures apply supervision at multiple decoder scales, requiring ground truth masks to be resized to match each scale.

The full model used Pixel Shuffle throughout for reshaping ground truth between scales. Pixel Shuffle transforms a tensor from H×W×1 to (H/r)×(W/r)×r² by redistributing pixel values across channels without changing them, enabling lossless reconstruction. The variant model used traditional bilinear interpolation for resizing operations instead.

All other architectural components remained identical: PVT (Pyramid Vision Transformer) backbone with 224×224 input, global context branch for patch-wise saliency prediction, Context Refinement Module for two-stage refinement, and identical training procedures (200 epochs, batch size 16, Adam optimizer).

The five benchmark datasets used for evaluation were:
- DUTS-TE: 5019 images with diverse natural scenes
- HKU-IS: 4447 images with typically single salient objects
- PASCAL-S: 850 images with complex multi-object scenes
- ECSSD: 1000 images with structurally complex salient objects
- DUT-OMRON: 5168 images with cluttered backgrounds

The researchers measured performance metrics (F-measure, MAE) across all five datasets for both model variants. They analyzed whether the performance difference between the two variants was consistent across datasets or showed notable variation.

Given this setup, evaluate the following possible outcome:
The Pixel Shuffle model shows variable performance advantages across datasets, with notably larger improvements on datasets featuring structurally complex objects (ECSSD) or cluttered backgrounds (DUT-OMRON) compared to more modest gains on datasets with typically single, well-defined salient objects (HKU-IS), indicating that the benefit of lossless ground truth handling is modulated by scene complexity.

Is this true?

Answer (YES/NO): NO